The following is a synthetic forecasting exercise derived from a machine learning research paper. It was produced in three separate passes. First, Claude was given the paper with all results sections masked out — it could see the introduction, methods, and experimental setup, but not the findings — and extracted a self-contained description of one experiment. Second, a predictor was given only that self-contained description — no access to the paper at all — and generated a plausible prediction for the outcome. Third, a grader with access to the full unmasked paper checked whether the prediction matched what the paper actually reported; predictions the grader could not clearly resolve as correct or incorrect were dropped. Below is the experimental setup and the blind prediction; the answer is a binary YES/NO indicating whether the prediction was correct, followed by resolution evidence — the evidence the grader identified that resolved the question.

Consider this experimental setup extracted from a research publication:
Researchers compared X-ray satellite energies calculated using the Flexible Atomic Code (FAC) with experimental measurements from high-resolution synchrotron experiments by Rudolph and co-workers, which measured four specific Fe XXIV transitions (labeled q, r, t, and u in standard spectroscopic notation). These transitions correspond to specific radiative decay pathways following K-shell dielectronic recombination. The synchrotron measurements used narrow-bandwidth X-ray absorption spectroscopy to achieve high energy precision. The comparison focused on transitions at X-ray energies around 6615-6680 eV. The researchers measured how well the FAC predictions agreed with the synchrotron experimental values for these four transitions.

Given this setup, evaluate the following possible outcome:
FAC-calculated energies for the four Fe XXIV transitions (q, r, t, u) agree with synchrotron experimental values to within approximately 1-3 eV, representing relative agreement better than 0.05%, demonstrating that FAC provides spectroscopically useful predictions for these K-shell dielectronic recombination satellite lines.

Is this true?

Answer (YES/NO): YES